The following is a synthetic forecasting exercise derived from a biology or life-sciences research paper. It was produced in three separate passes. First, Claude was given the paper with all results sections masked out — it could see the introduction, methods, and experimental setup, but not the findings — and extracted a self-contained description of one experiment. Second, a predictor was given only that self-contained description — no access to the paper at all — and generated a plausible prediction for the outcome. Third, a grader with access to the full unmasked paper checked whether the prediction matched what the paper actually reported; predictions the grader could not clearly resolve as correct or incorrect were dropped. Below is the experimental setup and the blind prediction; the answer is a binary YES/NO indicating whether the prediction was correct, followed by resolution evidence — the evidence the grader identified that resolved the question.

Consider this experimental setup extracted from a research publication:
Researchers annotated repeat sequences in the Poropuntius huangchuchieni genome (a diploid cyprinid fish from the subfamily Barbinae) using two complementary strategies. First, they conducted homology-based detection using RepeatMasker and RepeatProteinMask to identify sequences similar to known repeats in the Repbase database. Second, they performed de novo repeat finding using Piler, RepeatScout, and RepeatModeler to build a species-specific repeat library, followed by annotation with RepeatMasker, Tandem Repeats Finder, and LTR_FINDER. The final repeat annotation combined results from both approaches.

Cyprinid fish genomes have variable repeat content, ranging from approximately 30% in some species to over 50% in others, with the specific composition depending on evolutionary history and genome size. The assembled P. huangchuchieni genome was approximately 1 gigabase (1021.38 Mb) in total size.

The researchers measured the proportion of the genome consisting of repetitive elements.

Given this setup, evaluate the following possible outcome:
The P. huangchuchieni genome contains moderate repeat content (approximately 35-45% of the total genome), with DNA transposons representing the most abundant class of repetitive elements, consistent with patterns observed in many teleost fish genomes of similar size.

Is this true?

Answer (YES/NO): NO